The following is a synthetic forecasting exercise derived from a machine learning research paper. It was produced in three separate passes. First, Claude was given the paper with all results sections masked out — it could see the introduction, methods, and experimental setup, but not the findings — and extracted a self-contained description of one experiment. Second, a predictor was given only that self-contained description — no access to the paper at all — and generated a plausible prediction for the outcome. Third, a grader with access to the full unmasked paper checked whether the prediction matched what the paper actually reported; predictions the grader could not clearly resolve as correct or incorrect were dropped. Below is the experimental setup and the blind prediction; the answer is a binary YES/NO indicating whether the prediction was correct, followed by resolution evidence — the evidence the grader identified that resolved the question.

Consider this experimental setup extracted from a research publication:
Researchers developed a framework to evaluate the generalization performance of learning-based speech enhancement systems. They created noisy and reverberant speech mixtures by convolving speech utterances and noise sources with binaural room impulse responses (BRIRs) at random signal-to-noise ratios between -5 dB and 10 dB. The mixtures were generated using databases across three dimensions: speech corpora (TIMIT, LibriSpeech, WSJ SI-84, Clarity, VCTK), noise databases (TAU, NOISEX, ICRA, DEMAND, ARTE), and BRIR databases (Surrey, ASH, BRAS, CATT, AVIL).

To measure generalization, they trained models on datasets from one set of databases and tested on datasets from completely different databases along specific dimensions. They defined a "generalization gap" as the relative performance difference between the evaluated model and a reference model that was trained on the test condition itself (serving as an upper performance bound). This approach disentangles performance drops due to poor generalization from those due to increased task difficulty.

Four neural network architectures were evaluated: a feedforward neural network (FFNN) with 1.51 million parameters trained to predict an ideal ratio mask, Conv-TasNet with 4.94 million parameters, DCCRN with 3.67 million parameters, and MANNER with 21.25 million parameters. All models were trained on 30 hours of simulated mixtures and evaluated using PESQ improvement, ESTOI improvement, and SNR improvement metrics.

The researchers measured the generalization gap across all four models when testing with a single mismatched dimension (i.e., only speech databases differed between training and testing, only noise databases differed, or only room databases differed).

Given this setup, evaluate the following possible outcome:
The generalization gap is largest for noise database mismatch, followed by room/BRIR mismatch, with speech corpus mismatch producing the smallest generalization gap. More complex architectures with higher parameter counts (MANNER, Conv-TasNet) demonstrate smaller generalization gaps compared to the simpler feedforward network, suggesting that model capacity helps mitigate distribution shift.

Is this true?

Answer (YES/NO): NO